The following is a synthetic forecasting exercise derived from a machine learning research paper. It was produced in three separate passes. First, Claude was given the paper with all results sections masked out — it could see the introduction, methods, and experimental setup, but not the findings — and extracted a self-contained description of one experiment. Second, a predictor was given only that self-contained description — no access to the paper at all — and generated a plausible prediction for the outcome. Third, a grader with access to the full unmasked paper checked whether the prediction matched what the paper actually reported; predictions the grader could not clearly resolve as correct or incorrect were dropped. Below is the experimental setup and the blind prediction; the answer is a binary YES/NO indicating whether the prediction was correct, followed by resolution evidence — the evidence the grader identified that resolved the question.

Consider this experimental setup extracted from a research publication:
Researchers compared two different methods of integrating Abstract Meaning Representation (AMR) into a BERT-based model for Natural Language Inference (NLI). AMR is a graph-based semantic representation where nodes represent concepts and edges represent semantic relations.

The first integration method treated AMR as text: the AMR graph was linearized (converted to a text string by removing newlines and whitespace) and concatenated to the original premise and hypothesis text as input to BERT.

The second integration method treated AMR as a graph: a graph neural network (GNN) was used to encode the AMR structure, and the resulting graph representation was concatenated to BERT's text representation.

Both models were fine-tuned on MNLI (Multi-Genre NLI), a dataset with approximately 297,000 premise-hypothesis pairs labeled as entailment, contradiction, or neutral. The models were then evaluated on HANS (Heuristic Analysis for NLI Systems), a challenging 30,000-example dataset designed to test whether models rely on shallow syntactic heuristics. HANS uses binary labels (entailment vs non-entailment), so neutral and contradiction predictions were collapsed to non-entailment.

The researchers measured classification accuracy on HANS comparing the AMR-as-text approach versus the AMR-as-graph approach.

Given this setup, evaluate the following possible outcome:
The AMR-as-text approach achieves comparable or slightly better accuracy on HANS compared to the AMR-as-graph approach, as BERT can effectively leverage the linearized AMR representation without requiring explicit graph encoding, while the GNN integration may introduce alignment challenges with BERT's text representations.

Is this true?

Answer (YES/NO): NO